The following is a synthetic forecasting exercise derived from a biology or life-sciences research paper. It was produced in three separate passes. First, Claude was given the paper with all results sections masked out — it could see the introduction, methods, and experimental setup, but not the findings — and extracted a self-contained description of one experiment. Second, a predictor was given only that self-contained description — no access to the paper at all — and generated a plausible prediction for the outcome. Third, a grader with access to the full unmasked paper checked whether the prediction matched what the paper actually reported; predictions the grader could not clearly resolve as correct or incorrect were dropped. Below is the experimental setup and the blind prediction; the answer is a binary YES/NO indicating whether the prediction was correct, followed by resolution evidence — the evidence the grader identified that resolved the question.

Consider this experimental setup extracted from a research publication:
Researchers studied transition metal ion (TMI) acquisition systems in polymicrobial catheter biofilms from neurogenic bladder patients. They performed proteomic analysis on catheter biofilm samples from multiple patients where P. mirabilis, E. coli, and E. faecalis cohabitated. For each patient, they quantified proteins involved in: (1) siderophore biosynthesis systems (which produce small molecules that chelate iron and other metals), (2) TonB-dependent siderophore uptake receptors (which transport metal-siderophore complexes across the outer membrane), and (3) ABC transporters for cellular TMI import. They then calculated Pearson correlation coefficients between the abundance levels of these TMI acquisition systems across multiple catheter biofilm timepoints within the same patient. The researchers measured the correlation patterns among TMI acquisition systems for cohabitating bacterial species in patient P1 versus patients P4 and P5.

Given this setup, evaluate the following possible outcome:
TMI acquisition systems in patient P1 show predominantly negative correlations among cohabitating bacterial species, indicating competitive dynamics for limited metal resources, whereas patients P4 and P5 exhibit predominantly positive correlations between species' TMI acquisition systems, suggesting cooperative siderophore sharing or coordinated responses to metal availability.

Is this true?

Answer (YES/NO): NO